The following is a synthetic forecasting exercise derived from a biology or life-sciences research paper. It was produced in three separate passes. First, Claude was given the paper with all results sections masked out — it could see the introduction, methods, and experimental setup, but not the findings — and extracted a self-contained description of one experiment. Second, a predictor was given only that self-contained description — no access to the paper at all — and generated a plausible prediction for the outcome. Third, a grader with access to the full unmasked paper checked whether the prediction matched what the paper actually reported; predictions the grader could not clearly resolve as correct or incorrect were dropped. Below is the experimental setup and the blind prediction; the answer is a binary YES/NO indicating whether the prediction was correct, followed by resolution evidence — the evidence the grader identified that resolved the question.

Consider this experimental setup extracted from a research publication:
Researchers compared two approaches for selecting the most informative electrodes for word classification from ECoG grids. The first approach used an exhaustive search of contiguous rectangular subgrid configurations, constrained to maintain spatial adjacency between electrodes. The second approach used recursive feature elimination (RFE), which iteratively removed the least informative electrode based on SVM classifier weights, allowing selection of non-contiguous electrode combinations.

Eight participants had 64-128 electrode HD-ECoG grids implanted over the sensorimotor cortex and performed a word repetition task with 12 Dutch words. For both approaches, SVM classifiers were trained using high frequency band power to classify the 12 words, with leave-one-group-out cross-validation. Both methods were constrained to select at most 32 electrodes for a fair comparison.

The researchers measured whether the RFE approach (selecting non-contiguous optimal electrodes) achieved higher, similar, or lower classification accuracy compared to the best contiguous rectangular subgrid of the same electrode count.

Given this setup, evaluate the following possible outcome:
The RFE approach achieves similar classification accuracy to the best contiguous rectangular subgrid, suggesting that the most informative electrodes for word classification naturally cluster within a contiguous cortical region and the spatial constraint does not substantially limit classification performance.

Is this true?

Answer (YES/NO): YES